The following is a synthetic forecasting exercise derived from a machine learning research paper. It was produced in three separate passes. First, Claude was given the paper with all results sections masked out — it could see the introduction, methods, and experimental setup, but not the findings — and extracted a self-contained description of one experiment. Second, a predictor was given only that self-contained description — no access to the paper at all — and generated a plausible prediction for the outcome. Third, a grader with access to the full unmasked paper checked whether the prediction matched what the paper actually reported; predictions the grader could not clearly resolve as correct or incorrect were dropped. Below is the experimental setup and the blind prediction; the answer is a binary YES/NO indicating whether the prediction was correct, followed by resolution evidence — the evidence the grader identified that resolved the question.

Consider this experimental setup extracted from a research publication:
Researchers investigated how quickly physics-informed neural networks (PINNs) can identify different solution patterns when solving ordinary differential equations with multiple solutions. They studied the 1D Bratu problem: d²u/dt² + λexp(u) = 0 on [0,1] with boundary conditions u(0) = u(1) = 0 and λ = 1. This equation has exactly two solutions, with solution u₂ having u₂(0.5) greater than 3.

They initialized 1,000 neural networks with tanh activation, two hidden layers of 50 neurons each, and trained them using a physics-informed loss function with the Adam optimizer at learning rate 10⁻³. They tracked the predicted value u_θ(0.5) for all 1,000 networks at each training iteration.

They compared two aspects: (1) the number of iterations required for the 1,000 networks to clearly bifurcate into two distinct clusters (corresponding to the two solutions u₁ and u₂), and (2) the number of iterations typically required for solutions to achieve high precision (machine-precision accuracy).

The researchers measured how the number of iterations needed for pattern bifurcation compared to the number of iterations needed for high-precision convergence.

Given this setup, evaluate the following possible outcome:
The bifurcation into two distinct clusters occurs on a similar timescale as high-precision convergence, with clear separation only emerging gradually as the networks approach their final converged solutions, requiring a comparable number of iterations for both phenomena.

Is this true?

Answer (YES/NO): NO